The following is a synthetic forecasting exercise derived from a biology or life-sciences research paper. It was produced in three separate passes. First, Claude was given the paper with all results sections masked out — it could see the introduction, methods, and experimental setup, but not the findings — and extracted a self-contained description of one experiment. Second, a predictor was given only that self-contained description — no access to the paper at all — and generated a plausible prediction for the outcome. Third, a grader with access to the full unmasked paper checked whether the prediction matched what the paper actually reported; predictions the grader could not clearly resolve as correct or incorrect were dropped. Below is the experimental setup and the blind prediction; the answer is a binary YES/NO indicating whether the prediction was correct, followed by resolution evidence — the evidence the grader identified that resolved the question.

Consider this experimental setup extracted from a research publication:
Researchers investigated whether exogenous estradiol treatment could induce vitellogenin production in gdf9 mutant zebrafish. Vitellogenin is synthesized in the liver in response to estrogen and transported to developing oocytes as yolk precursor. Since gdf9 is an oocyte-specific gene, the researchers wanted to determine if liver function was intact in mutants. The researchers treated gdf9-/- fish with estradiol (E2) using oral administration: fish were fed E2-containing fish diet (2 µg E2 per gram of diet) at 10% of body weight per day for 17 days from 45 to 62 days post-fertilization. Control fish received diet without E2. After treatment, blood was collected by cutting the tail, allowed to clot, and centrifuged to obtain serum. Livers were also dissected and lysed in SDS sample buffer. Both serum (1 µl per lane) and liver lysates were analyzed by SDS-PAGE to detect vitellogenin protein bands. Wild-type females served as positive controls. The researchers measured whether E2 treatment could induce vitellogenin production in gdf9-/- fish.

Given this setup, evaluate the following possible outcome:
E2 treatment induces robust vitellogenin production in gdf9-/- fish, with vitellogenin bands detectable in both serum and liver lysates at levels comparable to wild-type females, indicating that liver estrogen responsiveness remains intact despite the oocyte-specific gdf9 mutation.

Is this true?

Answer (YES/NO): NO